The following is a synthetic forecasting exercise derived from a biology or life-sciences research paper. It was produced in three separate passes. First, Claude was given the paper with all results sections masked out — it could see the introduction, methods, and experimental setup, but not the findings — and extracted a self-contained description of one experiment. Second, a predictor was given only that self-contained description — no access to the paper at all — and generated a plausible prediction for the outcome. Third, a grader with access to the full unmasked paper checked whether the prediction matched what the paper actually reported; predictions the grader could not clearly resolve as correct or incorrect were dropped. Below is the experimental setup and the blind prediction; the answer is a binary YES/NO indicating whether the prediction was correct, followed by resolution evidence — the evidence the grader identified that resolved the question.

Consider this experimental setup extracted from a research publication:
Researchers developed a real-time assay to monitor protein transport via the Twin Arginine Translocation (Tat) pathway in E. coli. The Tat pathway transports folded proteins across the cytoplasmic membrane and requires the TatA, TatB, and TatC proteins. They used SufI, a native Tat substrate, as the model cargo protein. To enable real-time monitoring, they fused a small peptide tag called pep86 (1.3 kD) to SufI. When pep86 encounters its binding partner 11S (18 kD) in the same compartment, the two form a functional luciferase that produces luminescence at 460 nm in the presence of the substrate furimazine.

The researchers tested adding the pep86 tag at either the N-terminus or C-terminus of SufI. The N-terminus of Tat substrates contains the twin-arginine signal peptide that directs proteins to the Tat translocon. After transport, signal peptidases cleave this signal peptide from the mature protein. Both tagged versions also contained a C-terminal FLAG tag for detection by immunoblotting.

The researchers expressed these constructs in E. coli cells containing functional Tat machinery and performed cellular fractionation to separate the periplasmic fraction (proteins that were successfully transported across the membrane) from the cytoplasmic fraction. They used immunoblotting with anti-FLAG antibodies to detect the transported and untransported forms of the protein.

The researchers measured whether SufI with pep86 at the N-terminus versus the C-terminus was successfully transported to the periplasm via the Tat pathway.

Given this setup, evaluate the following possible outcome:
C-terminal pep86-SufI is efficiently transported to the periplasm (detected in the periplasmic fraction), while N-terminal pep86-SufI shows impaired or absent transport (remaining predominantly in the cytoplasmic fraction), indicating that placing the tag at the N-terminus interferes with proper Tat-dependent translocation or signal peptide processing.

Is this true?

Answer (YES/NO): NO